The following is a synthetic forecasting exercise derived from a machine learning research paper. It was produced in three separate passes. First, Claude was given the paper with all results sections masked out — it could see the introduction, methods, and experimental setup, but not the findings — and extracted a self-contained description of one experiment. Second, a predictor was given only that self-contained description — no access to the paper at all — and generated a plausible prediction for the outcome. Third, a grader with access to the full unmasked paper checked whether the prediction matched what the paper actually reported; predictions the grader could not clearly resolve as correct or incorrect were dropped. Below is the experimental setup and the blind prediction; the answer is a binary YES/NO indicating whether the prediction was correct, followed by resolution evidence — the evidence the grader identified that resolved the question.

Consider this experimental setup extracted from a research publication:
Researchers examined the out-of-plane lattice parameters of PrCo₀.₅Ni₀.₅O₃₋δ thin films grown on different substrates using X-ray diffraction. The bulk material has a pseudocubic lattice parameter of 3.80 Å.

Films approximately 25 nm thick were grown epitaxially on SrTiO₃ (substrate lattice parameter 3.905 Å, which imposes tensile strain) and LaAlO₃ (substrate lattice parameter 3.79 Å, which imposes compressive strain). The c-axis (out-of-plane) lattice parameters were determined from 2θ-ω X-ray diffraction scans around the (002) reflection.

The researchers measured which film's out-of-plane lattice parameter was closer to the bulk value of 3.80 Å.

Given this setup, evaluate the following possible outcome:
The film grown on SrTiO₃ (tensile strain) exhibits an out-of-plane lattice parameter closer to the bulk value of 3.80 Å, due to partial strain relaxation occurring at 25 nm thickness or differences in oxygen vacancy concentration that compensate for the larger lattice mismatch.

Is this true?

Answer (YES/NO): NO